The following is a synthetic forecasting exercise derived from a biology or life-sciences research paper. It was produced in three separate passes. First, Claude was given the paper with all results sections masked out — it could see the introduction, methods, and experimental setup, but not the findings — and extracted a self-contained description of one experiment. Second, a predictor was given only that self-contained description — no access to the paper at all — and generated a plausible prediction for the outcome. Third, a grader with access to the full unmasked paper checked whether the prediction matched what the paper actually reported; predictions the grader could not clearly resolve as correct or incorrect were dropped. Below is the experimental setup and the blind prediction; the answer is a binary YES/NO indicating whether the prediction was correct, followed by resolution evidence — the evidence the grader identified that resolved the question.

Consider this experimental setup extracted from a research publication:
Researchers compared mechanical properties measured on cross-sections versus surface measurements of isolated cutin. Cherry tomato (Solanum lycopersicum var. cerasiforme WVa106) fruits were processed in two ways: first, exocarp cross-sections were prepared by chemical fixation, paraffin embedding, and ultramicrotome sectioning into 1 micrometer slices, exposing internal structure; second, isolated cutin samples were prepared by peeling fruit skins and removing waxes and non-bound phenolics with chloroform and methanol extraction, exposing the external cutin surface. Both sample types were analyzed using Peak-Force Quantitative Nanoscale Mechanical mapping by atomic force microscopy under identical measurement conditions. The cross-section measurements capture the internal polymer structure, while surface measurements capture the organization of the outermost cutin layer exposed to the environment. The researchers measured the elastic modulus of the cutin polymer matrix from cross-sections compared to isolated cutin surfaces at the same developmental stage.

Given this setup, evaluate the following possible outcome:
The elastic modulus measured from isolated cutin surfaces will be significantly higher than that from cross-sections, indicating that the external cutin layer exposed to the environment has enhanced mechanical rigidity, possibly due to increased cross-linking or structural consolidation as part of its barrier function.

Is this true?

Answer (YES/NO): NO